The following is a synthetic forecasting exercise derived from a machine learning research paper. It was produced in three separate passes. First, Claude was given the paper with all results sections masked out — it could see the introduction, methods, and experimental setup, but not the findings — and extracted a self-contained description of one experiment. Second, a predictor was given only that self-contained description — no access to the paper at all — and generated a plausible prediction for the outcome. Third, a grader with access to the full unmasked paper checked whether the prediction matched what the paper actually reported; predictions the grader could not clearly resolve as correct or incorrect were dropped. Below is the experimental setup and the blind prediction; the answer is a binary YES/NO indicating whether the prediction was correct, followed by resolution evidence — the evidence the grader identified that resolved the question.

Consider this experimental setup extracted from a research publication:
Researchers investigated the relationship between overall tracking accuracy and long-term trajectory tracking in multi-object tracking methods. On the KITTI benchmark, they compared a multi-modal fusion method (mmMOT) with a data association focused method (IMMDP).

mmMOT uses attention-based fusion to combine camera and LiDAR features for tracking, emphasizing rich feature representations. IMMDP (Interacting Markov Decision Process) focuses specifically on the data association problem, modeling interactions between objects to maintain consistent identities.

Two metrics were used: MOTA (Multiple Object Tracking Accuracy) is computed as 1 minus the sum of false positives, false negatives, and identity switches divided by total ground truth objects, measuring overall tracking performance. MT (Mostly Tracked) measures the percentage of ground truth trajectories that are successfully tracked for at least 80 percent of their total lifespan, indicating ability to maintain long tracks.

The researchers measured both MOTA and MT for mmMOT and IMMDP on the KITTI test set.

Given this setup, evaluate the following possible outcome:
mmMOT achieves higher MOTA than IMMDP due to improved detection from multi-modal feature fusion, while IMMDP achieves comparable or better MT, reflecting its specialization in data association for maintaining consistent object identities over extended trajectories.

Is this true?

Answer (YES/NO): NO